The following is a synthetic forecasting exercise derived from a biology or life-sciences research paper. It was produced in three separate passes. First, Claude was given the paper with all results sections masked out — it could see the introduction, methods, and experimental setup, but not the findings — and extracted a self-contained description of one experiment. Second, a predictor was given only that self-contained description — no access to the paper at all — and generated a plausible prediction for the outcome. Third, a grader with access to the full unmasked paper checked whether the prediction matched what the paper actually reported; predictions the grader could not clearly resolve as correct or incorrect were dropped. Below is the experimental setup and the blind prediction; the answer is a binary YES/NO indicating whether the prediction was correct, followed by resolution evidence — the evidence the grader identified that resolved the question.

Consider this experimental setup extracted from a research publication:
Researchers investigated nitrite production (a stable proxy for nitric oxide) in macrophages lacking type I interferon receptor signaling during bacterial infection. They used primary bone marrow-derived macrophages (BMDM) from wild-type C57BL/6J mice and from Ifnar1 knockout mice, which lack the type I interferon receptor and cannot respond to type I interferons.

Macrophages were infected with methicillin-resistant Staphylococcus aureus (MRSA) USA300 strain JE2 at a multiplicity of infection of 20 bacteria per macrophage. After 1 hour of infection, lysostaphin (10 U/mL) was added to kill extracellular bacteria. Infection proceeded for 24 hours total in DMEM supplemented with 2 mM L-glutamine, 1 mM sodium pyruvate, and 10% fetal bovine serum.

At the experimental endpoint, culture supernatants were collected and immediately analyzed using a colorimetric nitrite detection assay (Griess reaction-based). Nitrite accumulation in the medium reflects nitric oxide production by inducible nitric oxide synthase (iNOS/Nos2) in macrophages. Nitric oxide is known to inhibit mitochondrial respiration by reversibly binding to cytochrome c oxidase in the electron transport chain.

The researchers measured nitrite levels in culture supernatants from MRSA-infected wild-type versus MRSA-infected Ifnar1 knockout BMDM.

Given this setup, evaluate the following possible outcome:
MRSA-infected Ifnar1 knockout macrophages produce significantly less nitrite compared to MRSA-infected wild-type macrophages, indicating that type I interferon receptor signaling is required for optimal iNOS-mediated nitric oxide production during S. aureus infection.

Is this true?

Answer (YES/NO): YES